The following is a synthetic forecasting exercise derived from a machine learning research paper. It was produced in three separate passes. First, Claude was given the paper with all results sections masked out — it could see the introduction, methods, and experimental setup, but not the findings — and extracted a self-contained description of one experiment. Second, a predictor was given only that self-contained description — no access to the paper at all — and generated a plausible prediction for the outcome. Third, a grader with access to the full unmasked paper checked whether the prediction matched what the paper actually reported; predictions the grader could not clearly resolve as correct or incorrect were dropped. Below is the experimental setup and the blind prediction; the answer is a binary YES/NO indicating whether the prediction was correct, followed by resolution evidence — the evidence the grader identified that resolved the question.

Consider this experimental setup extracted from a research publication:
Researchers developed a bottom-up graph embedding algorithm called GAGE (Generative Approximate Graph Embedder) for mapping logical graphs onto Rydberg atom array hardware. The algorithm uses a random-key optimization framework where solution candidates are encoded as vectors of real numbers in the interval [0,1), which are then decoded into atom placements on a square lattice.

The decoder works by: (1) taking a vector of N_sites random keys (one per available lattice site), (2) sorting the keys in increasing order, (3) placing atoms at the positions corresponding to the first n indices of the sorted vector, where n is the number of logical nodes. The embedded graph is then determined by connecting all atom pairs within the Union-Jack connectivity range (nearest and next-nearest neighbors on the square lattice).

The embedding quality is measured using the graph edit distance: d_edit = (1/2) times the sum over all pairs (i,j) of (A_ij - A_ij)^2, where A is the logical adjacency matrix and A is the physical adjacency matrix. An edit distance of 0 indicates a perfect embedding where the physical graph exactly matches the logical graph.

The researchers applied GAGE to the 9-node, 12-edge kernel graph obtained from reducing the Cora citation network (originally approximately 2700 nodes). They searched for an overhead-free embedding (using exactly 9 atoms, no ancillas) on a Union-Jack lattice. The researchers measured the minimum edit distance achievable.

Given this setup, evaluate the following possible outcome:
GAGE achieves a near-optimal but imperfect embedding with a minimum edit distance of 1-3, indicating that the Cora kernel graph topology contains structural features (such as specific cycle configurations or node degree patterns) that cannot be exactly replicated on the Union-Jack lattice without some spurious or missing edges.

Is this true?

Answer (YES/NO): YES